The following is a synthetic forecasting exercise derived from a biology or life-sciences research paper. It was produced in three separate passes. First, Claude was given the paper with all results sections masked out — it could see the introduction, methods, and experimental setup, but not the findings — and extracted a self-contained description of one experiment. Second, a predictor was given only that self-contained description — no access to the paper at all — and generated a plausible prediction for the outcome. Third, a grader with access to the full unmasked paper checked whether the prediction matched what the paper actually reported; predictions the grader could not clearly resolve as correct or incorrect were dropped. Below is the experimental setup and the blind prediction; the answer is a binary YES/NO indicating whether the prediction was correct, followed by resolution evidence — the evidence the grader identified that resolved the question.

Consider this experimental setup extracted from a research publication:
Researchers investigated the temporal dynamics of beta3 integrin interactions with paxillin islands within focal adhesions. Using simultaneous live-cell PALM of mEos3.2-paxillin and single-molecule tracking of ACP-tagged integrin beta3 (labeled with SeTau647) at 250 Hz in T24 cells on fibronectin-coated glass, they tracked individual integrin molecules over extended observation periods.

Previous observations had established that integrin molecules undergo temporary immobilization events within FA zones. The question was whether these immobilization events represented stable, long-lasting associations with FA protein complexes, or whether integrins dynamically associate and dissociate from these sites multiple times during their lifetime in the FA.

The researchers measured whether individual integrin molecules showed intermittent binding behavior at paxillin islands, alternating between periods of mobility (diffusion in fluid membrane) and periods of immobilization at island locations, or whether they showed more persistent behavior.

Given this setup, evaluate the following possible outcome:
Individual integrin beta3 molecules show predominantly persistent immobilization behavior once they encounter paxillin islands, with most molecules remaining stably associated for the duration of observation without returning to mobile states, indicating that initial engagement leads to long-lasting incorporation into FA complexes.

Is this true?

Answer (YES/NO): NO